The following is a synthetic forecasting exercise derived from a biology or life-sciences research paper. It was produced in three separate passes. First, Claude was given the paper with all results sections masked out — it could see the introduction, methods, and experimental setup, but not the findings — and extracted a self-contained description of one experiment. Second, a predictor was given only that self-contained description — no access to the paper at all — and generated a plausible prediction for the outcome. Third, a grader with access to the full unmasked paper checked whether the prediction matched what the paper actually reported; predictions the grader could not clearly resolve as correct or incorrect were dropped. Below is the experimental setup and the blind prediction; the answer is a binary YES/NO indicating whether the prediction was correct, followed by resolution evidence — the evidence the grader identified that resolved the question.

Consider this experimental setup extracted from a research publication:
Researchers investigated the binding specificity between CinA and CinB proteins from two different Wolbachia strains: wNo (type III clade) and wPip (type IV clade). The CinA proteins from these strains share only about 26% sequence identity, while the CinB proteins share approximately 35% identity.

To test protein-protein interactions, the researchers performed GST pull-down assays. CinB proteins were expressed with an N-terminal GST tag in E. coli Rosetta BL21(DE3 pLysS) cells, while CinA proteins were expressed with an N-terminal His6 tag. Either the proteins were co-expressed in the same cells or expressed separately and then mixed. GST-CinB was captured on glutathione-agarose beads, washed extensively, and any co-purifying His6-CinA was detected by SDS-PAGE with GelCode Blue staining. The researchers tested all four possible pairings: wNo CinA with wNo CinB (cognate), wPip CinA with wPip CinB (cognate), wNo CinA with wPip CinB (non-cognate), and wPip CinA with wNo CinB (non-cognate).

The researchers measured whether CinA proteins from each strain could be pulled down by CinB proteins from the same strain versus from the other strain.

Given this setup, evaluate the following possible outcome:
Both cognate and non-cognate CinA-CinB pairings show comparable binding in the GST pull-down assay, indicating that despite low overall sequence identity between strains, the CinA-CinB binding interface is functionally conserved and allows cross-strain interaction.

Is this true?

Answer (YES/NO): NO